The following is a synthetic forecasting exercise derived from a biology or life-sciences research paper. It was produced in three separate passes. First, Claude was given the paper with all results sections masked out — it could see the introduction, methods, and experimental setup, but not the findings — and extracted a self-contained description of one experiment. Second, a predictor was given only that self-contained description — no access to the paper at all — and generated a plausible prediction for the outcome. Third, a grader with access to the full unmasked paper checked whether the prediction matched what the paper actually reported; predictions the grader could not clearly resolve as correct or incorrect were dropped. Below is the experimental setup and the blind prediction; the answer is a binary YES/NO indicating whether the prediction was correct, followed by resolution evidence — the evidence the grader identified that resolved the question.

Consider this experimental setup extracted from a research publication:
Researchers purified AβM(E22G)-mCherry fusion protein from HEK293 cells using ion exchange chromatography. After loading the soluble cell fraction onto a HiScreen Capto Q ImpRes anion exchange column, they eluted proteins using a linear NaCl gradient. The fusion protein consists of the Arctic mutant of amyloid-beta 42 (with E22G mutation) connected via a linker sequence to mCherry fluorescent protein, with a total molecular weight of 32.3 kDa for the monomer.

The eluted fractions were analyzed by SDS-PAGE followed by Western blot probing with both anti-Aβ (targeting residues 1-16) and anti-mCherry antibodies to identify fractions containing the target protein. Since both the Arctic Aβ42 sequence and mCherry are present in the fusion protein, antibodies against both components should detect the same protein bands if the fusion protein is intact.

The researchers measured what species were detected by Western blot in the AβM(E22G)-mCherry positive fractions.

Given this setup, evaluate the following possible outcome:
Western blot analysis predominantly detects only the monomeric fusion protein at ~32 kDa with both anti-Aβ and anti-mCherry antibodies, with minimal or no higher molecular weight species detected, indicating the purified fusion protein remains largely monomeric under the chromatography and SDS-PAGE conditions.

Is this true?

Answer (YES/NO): NO